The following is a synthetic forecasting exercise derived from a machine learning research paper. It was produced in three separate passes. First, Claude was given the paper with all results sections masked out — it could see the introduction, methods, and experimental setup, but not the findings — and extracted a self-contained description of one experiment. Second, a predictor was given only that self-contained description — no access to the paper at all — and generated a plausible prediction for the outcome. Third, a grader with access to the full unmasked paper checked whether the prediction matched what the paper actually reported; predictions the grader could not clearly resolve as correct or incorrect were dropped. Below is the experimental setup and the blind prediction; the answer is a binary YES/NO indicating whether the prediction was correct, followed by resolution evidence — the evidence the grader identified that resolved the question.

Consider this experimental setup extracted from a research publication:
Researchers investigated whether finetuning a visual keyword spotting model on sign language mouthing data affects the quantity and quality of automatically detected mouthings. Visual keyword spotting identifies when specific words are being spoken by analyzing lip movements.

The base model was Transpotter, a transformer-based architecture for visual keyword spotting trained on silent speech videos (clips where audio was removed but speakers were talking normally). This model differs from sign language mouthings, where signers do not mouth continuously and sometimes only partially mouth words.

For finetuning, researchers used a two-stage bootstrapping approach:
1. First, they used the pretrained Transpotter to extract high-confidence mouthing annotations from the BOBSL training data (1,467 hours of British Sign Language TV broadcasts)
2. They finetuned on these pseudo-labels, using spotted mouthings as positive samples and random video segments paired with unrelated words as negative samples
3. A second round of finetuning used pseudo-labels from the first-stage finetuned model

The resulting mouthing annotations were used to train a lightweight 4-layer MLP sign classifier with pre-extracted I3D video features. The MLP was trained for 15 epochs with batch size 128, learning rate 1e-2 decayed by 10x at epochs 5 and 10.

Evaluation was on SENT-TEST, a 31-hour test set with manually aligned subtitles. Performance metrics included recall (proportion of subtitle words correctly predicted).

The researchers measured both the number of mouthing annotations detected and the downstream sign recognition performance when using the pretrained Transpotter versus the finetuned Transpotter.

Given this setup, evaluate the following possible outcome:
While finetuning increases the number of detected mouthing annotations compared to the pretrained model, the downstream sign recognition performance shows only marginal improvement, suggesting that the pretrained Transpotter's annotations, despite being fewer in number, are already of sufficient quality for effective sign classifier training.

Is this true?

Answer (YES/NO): NO